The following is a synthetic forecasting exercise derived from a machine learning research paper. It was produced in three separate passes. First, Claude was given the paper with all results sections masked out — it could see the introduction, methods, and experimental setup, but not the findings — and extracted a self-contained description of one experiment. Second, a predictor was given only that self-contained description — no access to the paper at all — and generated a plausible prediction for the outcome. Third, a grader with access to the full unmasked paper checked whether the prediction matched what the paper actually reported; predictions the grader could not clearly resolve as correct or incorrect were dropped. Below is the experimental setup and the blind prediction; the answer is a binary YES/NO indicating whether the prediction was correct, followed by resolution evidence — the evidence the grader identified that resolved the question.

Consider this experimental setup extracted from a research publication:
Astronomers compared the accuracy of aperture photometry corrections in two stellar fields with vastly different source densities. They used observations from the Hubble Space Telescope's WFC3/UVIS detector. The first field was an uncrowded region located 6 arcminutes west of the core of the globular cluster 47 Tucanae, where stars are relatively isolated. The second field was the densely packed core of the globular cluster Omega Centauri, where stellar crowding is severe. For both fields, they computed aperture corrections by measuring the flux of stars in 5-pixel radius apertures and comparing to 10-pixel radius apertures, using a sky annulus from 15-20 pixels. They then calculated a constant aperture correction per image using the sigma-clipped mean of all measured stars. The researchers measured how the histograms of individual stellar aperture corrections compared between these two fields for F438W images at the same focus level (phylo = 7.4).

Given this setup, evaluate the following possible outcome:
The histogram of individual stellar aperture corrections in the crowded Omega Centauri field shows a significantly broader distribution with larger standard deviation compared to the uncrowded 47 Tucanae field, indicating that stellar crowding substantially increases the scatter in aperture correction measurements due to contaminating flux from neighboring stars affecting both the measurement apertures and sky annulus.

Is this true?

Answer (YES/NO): YES